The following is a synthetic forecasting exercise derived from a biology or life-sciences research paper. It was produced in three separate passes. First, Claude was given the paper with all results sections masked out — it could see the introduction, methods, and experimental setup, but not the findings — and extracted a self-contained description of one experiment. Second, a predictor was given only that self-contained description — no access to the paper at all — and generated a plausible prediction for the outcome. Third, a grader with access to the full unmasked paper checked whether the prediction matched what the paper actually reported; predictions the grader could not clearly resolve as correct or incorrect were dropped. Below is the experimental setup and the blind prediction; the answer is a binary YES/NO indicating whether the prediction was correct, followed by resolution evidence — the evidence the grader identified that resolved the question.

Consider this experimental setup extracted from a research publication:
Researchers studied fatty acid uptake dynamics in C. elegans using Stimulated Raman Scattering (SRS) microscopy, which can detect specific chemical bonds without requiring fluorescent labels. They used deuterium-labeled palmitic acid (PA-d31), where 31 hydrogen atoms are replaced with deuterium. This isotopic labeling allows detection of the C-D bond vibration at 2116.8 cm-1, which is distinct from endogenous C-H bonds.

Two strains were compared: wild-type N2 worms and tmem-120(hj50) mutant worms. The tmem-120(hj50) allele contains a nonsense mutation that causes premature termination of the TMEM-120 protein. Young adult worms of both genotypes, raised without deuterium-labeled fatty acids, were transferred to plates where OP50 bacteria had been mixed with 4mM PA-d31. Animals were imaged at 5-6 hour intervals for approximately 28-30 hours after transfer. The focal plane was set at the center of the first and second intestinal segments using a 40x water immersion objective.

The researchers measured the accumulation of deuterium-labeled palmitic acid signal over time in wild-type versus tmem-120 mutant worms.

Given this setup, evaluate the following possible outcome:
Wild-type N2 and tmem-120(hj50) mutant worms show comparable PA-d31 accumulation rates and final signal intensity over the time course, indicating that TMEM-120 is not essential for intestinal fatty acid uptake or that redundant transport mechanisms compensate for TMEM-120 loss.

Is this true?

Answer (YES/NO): NO